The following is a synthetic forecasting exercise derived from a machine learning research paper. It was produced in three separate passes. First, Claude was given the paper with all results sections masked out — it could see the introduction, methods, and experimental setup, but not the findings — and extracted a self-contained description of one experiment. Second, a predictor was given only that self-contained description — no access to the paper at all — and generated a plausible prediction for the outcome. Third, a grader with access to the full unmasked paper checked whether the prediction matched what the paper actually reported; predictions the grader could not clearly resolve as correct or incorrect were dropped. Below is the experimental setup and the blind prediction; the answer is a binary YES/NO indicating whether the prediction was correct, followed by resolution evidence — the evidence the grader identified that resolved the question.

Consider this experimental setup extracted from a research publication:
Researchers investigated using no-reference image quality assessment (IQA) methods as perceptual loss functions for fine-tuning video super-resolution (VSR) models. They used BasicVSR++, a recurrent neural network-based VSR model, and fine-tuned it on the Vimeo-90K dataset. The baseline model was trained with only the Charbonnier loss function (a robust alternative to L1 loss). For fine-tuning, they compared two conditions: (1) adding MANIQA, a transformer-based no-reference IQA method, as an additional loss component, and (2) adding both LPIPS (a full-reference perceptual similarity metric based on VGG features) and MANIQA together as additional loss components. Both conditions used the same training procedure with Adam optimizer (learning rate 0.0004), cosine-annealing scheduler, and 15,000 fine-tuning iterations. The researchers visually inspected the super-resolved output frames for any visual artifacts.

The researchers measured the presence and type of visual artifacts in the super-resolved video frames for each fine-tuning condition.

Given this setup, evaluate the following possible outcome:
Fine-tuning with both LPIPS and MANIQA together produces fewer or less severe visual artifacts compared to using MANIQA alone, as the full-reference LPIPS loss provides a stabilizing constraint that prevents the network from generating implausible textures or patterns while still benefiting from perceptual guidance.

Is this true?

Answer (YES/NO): YES